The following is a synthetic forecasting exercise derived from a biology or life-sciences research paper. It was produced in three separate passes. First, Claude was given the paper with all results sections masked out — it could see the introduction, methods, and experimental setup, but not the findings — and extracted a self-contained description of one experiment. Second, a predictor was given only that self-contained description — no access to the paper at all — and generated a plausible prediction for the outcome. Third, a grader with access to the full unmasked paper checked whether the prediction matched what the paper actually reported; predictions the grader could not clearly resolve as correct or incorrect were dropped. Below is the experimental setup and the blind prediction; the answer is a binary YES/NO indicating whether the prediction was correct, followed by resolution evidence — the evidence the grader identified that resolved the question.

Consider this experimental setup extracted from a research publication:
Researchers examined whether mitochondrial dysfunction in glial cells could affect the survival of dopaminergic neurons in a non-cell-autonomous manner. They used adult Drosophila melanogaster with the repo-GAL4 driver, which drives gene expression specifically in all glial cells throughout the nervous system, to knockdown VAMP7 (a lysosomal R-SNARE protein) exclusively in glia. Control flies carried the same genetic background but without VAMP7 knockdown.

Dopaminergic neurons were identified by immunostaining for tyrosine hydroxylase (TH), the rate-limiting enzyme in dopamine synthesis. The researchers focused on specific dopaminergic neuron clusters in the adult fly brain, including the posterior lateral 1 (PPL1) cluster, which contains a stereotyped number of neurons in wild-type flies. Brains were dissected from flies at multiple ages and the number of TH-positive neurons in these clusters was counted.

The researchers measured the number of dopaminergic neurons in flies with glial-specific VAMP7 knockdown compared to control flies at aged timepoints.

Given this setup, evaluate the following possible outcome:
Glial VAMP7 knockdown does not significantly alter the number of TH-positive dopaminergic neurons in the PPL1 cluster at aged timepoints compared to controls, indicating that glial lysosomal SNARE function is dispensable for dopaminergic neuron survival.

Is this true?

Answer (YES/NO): NO